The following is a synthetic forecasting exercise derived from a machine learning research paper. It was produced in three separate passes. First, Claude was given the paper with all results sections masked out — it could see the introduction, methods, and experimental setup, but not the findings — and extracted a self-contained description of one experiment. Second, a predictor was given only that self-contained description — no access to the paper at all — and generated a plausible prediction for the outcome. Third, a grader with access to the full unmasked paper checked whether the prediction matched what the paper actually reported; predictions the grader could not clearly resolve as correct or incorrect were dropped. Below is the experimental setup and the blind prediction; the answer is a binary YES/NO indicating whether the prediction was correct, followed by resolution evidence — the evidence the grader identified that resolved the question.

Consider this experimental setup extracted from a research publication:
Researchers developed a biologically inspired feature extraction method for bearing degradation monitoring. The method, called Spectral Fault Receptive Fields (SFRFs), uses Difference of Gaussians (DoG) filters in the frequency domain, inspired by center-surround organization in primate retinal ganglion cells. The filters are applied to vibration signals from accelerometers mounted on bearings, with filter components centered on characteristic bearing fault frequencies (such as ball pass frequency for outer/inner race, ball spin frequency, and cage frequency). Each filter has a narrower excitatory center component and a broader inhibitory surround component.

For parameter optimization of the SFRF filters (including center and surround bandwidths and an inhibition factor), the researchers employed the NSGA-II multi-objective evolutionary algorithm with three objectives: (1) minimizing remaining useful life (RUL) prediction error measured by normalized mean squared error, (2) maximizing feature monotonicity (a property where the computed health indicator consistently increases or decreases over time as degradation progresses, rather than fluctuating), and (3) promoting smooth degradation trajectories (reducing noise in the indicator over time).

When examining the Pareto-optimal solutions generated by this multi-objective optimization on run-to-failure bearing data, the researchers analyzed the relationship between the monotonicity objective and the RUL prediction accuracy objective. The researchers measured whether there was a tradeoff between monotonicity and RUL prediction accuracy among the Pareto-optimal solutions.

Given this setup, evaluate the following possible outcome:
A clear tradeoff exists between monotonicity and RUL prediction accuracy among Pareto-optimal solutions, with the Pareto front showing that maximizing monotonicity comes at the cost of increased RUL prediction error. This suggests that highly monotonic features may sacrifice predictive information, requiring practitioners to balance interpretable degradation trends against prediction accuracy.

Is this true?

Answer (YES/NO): YES